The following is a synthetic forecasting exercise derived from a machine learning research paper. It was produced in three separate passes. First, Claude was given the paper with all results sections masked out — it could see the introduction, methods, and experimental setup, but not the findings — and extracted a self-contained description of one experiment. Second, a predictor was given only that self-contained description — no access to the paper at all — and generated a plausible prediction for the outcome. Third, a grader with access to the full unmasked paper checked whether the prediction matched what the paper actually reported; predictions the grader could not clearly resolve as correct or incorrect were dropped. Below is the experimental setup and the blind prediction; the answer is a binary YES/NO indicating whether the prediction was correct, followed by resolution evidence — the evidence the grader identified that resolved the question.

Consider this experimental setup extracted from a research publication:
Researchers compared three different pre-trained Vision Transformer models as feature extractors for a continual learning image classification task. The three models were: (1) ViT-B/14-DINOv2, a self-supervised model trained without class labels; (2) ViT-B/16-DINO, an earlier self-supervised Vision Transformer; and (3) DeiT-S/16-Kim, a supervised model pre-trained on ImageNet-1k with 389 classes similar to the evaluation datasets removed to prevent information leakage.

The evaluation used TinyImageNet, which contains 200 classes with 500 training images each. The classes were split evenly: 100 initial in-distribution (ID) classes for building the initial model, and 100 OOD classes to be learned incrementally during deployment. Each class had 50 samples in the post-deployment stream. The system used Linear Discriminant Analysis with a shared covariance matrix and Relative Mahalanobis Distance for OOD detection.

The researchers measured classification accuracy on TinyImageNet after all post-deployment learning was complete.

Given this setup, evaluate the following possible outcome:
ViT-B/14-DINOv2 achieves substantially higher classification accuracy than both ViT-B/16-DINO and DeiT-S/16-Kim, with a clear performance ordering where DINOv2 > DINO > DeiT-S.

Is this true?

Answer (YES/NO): YES